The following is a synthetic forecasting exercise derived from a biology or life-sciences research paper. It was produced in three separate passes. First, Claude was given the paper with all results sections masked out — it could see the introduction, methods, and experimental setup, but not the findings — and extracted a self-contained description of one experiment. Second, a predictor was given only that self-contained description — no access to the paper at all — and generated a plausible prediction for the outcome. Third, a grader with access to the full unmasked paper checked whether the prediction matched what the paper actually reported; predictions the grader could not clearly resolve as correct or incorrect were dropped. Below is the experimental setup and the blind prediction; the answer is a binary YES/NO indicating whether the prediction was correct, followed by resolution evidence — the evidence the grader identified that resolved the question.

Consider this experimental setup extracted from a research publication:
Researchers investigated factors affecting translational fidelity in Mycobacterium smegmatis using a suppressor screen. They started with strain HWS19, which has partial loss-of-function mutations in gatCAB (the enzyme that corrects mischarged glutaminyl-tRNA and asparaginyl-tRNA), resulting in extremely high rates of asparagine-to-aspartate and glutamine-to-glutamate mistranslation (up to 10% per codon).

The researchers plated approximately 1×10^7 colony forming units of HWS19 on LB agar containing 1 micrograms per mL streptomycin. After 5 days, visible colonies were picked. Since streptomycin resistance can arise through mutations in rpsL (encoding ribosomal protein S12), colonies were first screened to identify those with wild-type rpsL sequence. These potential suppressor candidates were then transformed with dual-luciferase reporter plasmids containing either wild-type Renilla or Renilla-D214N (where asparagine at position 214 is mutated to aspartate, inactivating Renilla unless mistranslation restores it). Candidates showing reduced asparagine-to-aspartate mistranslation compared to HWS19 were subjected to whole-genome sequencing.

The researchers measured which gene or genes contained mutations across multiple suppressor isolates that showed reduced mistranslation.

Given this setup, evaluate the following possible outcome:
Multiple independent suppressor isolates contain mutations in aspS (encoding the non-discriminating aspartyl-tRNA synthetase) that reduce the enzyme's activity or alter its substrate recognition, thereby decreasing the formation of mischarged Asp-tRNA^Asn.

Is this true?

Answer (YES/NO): NO